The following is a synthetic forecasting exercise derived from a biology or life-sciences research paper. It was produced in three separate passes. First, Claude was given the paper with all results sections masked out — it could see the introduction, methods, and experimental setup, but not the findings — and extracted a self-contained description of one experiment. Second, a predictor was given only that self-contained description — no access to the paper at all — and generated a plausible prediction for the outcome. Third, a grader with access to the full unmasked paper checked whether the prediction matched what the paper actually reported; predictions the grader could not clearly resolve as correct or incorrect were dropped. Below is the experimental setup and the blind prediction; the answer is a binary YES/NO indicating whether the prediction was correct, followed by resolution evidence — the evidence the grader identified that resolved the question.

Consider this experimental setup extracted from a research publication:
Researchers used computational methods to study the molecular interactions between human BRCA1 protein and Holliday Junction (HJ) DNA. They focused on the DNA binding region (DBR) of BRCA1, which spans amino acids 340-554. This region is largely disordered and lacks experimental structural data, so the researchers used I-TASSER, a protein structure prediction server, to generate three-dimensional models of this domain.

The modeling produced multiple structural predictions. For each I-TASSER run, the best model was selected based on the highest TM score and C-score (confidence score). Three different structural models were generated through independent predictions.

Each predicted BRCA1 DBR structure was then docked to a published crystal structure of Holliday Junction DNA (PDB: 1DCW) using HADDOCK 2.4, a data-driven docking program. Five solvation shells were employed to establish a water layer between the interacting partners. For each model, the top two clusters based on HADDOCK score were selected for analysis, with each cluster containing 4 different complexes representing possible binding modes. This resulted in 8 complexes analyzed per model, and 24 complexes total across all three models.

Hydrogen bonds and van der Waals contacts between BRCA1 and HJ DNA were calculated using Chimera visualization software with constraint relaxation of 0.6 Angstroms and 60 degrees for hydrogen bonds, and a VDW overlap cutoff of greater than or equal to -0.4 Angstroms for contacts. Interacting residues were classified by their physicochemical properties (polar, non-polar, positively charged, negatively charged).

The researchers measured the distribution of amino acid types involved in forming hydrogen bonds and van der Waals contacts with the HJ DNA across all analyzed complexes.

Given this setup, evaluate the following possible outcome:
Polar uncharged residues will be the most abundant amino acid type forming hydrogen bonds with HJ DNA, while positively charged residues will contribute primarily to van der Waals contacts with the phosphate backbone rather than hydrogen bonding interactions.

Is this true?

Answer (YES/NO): NO